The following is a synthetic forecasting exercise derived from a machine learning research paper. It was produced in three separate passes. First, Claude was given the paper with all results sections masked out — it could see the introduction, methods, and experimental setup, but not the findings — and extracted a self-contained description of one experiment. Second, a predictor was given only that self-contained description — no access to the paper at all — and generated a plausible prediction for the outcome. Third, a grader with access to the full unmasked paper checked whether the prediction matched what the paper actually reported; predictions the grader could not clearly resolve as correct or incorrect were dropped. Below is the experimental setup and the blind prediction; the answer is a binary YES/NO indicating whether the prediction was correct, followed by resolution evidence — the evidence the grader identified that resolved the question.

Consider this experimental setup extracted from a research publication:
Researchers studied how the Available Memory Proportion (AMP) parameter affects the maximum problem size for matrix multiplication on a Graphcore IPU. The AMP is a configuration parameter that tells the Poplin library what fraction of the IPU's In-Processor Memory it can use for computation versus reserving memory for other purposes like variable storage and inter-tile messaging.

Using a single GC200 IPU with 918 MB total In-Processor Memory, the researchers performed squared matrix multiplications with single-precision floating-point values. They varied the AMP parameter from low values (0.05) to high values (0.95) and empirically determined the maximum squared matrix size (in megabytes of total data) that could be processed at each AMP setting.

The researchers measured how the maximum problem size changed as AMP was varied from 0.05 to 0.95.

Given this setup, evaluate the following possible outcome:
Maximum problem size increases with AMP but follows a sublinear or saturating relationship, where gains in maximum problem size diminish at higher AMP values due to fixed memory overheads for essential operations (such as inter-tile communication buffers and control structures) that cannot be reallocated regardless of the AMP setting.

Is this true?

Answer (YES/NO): NO